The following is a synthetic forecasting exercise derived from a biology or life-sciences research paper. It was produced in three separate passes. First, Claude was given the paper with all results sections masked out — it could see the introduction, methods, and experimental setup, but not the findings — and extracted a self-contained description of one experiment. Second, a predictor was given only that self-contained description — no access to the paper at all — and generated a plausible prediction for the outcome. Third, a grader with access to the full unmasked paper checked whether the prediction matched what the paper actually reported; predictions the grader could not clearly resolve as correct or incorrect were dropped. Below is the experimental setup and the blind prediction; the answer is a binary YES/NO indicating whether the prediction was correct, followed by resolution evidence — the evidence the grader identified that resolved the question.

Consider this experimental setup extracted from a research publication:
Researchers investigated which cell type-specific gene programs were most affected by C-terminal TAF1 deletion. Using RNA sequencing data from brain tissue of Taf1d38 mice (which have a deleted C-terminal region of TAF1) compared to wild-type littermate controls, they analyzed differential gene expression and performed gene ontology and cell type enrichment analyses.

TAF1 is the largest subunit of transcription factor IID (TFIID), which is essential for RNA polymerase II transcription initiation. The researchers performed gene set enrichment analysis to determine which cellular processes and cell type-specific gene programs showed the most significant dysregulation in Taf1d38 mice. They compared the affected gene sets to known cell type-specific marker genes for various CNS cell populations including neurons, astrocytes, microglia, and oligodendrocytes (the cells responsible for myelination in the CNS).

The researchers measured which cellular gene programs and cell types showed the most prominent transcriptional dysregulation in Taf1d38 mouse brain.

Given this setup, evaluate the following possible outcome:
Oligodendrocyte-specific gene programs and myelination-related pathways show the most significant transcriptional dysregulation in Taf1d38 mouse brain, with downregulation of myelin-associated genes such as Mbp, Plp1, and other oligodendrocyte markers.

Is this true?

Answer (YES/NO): NO